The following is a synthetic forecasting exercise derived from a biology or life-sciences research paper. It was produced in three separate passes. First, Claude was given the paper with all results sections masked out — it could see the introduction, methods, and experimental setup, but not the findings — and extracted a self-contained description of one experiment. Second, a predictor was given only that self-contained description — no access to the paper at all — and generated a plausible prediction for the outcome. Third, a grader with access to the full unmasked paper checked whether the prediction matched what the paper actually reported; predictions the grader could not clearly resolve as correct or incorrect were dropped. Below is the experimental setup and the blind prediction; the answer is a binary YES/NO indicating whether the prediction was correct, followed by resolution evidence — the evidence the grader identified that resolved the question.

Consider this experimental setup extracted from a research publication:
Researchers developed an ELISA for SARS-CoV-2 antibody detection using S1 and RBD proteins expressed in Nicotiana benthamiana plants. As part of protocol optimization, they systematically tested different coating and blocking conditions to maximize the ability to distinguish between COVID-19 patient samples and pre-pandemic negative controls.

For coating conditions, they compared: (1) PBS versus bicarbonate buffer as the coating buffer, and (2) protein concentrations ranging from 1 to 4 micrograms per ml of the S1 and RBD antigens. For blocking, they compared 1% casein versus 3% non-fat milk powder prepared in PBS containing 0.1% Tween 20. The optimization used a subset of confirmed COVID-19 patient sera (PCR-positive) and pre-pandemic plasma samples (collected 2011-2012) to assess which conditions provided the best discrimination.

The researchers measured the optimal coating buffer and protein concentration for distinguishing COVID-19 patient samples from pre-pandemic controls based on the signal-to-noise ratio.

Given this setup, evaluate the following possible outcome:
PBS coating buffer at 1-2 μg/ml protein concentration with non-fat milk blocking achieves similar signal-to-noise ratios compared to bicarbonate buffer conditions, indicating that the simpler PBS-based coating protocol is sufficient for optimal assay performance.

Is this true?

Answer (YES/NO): NO